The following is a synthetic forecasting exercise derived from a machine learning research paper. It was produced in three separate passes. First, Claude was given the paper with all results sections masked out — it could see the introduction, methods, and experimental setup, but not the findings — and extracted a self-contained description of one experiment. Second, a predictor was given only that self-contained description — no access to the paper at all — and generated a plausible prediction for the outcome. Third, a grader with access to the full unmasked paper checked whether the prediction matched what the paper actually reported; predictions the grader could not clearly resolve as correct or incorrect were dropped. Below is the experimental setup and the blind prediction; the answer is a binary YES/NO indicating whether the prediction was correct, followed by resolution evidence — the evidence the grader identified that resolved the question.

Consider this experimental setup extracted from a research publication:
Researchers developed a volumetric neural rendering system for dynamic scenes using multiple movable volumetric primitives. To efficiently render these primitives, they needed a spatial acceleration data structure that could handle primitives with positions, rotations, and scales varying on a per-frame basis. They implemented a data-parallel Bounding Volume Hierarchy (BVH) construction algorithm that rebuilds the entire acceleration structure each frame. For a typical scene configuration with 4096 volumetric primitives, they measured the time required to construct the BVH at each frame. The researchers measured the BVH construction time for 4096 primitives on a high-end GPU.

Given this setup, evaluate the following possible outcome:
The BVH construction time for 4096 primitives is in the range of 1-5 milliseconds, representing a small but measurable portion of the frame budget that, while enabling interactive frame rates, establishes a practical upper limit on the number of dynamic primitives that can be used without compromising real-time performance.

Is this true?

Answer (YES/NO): NO